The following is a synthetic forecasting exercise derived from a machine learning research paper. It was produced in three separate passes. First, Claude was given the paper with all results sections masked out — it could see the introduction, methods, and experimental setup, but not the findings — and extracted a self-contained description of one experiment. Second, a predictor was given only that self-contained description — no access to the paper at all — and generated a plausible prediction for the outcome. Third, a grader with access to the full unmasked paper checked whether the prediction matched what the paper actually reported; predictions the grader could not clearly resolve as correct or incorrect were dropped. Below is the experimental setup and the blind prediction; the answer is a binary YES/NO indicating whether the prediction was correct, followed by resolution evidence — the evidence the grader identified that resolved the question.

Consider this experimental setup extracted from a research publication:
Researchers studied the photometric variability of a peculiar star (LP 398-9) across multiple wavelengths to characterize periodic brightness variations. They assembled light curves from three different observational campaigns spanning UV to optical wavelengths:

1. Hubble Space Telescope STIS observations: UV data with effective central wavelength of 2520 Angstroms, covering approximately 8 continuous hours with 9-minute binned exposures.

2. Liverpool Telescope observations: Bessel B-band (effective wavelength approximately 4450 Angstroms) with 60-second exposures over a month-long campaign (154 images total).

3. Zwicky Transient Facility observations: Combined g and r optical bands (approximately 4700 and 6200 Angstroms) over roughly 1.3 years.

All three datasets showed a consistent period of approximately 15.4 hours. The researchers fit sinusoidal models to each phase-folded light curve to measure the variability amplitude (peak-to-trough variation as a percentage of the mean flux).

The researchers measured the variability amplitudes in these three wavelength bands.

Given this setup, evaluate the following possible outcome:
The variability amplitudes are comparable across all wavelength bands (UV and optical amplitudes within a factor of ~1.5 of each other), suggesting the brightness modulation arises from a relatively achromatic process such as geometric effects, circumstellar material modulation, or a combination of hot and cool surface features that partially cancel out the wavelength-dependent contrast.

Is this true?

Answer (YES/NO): NO